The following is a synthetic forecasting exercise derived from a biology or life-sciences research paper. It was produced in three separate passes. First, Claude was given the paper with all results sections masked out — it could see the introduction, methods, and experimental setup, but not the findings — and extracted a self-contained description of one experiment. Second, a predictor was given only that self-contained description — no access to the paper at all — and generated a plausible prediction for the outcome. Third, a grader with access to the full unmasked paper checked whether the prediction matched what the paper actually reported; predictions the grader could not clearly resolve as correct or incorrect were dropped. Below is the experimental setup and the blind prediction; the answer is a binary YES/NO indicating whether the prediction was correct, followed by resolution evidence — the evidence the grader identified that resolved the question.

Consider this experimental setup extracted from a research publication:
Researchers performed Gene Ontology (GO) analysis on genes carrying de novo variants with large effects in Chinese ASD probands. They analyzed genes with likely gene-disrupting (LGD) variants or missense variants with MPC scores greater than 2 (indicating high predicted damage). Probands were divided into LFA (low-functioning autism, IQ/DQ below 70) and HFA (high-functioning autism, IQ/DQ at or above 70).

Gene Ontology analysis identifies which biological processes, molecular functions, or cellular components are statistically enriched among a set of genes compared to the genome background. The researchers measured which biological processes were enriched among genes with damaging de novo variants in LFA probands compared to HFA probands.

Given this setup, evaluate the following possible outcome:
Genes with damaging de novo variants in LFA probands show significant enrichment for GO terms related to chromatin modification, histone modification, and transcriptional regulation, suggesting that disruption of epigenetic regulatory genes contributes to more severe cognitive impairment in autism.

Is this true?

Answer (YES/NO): NO